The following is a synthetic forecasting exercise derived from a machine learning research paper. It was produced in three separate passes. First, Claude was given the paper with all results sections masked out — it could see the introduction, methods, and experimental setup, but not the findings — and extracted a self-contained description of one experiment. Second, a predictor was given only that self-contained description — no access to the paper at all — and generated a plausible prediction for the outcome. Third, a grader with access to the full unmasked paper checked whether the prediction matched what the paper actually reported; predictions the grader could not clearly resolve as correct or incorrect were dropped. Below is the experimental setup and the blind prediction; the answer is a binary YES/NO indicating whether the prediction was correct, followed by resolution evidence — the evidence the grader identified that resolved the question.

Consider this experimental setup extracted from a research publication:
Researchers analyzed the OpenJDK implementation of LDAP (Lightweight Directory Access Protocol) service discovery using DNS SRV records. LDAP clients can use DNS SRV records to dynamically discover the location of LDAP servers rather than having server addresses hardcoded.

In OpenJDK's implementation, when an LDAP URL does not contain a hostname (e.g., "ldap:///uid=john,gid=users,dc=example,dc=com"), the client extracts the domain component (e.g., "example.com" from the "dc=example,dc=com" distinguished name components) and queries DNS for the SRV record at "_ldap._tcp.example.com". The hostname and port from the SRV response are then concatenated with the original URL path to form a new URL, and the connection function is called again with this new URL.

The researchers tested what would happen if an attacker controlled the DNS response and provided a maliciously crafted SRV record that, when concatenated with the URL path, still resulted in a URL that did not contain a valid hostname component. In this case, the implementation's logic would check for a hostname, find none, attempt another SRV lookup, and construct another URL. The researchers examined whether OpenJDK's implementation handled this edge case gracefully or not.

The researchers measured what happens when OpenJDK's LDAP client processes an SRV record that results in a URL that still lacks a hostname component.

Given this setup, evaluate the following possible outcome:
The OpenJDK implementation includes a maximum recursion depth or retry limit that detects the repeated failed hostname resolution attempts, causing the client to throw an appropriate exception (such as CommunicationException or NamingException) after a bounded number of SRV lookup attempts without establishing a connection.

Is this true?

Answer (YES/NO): NO